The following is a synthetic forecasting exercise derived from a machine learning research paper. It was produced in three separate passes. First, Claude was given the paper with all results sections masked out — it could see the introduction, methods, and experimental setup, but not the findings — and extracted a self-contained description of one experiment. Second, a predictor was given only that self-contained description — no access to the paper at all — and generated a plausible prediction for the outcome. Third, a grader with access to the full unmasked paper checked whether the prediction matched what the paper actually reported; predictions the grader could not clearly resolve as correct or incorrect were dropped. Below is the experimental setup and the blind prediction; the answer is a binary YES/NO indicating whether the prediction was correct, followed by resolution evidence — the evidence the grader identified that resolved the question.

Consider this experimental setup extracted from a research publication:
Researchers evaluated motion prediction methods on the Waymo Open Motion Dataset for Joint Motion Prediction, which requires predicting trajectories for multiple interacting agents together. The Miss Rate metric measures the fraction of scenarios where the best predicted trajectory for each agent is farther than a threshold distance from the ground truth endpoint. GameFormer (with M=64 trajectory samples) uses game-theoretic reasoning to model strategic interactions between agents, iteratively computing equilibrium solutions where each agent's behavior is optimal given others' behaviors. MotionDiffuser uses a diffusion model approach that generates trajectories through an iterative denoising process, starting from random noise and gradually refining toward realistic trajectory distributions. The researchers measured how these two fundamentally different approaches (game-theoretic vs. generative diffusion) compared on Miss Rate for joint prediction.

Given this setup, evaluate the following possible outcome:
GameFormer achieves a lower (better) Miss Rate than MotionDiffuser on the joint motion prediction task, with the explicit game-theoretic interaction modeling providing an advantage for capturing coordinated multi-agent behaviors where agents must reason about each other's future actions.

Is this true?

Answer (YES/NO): NO